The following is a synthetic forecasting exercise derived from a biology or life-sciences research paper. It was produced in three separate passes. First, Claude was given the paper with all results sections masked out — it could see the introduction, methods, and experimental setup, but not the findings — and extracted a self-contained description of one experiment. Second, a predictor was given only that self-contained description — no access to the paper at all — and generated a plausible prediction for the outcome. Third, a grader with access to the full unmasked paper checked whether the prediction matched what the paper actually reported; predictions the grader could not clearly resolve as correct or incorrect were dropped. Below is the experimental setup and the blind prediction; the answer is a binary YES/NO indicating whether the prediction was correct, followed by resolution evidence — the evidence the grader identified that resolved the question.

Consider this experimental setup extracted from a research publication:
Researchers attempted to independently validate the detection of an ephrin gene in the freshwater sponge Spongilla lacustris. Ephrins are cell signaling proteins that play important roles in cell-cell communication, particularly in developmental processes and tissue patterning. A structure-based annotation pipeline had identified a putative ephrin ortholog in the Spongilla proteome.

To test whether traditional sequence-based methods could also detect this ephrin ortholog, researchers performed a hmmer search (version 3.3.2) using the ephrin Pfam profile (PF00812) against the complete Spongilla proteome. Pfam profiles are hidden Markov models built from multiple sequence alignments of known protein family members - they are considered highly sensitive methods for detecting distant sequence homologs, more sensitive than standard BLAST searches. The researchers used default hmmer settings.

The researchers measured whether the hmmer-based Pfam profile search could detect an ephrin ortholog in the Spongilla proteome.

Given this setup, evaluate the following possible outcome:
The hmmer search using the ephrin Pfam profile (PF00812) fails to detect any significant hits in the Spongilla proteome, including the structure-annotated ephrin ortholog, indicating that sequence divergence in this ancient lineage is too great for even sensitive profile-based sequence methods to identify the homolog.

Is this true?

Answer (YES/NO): NO